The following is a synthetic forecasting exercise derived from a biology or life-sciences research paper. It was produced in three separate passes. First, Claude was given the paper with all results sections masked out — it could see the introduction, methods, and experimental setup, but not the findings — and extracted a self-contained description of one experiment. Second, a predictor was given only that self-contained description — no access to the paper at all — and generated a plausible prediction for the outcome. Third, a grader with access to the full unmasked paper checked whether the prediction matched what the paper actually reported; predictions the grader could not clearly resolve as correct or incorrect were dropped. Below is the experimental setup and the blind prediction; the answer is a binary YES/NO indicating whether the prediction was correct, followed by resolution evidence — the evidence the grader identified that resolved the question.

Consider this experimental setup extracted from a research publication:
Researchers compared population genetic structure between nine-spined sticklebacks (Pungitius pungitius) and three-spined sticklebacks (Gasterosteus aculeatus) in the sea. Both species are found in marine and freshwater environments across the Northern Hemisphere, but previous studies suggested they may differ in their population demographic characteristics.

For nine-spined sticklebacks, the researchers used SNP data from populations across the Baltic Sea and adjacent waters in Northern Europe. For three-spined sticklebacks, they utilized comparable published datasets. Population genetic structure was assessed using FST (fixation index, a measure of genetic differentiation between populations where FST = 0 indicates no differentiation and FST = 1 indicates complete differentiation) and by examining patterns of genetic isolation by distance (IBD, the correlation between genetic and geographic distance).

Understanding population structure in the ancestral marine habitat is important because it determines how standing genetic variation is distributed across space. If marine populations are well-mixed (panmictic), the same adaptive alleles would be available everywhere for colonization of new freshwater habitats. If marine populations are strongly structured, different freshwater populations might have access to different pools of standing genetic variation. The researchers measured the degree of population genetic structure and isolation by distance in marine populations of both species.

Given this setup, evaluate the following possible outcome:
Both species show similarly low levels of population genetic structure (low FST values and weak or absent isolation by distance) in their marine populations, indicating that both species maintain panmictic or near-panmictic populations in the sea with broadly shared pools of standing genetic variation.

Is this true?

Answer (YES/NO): NO